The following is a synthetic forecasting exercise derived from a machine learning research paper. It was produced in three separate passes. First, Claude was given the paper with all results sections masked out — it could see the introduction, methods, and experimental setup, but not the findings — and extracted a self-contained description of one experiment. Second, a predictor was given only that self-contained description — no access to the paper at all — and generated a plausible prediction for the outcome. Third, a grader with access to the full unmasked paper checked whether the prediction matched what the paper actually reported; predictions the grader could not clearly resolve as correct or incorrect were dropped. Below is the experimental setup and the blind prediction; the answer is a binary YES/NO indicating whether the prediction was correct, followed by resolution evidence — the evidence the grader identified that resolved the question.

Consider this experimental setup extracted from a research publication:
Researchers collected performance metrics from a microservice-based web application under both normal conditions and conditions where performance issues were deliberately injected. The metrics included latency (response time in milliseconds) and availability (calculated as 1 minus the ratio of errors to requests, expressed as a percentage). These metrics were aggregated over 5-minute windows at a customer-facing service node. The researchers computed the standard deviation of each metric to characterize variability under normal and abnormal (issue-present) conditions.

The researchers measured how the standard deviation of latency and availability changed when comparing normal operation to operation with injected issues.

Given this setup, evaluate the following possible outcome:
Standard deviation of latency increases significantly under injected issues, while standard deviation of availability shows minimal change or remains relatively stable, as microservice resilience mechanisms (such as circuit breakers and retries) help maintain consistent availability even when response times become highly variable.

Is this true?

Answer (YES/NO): NO